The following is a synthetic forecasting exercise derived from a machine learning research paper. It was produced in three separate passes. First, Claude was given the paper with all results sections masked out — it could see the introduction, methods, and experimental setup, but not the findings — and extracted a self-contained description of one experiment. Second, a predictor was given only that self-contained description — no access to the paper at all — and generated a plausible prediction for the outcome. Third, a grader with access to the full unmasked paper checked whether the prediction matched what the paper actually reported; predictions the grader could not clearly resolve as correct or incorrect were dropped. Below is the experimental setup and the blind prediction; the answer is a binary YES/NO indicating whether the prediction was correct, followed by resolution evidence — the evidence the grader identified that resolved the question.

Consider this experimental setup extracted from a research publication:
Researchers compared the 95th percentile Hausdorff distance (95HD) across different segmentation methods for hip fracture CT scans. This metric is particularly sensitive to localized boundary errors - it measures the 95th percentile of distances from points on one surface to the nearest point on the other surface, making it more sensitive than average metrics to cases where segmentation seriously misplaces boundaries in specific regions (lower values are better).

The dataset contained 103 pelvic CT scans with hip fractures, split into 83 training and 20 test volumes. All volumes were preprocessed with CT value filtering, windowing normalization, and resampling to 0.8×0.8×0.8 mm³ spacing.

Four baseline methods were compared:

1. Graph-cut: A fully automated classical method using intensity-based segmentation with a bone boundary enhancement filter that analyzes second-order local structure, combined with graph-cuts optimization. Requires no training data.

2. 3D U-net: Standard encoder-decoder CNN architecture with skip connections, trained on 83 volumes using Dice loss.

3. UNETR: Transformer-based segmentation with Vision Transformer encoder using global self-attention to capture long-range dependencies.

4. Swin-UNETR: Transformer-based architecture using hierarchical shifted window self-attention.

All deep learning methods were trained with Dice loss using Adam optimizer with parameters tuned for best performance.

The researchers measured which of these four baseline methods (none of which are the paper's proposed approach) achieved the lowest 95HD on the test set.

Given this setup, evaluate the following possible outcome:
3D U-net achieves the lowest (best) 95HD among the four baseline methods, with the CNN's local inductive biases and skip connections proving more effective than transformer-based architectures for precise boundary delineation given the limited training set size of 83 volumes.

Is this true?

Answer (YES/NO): NO